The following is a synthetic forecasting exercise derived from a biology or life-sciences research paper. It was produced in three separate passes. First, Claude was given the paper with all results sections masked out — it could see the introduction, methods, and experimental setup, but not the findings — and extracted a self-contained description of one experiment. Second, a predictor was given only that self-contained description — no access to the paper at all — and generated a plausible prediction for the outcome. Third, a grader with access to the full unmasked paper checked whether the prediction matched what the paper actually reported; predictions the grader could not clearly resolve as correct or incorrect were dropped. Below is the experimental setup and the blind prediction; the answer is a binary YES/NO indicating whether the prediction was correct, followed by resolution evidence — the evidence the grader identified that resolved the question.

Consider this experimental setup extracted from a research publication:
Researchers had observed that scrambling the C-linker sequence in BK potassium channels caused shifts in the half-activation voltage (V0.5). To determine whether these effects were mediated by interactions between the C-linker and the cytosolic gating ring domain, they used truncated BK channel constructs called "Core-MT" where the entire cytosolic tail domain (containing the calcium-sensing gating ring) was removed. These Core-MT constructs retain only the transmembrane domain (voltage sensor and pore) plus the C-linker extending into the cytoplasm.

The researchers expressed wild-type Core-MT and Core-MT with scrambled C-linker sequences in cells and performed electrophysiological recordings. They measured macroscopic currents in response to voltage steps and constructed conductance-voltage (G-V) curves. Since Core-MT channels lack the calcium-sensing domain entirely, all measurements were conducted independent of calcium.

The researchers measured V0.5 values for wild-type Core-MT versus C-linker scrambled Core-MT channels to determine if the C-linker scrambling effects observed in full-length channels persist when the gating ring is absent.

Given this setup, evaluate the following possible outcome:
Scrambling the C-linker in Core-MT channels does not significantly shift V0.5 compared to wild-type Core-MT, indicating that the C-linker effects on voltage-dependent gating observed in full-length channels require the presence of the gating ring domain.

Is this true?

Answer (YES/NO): NO